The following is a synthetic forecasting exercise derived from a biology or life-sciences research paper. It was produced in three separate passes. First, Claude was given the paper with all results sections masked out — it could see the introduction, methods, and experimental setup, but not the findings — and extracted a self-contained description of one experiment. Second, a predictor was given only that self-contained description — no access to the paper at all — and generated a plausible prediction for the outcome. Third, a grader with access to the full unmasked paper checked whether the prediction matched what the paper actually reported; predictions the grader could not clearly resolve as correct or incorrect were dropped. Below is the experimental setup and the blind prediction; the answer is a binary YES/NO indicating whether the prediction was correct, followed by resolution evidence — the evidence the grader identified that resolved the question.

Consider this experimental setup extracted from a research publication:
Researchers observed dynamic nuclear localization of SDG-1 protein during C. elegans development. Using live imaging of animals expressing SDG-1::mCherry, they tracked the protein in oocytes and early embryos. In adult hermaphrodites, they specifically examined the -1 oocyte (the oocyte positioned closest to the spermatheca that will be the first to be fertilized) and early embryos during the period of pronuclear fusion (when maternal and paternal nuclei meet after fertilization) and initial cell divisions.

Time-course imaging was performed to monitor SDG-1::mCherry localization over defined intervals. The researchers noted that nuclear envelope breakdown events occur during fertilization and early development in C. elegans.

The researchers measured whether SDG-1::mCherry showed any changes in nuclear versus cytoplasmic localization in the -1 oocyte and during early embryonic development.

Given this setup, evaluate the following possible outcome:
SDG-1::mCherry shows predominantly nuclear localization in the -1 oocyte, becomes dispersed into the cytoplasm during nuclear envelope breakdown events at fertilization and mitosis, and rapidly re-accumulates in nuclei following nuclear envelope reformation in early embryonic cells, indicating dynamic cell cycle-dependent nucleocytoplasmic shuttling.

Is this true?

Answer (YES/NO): NO